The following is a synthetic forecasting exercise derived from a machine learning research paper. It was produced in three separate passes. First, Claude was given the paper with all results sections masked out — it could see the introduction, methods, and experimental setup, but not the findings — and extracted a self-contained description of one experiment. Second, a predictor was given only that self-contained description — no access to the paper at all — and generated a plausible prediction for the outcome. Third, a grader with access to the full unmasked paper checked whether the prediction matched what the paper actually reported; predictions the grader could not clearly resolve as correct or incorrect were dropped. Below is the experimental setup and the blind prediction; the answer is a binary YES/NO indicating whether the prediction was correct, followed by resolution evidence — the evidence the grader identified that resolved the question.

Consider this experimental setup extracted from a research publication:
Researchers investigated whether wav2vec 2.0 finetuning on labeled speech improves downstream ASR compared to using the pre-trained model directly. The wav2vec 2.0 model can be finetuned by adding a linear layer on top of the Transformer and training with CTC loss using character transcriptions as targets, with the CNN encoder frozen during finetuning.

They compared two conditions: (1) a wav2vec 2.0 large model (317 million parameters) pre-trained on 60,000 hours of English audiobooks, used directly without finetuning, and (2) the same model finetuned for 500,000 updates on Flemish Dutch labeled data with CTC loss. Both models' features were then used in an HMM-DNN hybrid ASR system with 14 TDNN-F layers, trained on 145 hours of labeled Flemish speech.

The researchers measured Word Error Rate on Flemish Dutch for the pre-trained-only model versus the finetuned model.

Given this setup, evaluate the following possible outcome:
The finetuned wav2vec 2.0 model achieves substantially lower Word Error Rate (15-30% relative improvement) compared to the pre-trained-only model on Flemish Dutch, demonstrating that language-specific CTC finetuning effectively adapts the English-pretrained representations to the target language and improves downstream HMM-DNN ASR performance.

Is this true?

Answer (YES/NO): NO